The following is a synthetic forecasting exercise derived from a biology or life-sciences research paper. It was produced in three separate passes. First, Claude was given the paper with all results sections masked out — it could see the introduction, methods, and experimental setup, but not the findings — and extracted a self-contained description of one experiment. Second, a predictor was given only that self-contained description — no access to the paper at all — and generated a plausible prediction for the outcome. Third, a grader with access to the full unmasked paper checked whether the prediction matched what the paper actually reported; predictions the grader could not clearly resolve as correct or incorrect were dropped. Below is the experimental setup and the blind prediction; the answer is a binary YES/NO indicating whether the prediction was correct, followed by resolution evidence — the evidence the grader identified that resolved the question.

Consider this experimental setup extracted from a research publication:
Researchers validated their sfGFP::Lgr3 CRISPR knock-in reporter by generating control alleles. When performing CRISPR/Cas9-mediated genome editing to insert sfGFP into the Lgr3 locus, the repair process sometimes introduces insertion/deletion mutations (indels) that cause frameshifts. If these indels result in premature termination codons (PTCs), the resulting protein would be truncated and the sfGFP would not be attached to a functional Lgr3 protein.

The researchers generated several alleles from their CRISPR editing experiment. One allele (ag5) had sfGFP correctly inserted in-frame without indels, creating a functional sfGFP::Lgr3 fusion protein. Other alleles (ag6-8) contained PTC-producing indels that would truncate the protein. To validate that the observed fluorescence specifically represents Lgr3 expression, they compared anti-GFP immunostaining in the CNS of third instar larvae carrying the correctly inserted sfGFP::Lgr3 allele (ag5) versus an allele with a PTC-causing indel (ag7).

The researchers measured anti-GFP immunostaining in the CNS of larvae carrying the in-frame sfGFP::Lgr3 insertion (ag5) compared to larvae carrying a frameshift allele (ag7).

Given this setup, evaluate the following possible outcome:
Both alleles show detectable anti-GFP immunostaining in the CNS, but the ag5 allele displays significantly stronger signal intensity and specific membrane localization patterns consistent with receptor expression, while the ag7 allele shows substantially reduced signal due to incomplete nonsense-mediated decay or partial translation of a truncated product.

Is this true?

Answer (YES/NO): NO